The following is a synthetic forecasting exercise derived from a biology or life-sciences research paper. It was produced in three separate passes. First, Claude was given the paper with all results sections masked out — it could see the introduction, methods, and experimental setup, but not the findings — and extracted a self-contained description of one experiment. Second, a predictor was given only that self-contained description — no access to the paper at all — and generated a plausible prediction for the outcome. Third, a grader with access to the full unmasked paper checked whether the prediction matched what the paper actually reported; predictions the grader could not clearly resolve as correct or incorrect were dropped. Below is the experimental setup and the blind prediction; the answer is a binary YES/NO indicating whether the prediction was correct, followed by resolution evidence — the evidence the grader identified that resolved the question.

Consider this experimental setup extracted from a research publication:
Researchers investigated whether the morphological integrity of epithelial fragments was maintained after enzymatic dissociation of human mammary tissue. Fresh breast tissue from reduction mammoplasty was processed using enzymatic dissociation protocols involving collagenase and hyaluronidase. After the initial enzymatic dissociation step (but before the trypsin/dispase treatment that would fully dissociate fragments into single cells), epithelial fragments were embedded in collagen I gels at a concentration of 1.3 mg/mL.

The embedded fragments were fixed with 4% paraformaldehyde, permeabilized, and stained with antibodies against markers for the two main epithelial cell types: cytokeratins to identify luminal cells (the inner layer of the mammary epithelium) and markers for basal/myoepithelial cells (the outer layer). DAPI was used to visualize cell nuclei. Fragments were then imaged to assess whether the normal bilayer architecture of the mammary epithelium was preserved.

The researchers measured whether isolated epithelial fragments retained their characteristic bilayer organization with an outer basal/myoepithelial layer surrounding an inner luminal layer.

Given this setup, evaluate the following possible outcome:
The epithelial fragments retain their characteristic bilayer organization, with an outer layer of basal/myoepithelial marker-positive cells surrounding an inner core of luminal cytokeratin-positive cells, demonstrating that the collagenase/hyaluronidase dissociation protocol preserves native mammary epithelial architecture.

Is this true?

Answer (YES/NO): YES